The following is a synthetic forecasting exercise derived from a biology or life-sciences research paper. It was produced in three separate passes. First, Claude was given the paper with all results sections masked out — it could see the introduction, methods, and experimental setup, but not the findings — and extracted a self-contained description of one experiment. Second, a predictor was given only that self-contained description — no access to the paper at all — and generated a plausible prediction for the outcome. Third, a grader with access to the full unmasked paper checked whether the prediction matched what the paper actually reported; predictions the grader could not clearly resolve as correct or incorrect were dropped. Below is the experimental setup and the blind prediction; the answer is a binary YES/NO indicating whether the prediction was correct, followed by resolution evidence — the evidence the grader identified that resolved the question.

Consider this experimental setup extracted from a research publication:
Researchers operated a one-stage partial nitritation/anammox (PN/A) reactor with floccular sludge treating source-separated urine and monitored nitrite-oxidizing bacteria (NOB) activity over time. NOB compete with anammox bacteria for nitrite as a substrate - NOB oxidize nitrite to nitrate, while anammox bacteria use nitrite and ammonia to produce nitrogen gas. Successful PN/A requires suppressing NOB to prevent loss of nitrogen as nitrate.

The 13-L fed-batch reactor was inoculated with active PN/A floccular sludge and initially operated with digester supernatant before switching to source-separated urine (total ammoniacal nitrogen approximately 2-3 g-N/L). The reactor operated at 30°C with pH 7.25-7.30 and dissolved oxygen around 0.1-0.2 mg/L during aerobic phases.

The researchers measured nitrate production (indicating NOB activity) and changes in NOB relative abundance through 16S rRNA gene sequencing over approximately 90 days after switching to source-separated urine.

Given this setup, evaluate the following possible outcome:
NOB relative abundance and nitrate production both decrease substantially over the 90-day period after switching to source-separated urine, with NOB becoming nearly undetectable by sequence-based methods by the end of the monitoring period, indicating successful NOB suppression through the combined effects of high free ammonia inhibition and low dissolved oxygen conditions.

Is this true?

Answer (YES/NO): NO